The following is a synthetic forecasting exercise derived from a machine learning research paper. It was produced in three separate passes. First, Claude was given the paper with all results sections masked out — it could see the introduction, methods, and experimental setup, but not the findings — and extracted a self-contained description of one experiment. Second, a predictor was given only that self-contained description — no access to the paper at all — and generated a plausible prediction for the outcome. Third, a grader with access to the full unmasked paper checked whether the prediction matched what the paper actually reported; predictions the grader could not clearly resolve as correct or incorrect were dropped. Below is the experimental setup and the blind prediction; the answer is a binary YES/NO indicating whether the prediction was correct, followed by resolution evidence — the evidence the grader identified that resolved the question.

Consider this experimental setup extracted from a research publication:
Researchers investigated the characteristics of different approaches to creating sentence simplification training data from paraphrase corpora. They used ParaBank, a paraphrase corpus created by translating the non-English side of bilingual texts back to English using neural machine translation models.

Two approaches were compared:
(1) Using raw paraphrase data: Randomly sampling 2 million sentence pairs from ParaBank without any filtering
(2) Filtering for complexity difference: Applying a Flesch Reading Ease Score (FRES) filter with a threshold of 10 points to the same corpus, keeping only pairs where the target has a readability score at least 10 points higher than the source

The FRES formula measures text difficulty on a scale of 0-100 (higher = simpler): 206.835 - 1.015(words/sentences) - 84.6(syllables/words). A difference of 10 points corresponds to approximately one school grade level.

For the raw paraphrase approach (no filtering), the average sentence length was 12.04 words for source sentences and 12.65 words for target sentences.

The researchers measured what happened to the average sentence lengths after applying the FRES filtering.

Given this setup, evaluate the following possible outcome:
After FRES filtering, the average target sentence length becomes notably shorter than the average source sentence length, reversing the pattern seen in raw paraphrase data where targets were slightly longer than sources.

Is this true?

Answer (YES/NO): NO